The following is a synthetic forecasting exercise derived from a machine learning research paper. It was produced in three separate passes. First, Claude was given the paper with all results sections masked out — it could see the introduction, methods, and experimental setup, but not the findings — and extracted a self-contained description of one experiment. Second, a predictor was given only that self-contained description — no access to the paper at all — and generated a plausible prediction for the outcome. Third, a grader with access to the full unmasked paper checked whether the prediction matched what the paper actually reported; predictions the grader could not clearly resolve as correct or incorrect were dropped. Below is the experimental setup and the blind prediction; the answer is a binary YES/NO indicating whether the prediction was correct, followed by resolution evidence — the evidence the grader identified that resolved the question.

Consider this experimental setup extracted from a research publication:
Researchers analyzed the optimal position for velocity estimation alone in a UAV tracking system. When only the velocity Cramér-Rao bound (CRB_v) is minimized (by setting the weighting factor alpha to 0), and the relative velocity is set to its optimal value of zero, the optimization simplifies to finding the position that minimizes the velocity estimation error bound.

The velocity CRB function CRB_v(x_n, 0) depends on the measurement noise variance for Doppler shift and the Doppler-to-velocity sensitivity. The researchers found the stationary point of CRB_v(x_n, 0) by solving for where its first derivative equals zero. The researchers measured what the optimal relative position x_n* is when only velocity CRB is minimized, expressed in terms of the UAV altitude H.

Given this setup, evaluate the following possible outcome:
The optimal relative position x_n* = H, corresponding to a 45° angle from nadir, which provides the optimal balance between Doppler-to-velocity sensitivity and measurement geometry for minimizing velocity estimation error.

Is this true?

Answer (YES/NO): NO